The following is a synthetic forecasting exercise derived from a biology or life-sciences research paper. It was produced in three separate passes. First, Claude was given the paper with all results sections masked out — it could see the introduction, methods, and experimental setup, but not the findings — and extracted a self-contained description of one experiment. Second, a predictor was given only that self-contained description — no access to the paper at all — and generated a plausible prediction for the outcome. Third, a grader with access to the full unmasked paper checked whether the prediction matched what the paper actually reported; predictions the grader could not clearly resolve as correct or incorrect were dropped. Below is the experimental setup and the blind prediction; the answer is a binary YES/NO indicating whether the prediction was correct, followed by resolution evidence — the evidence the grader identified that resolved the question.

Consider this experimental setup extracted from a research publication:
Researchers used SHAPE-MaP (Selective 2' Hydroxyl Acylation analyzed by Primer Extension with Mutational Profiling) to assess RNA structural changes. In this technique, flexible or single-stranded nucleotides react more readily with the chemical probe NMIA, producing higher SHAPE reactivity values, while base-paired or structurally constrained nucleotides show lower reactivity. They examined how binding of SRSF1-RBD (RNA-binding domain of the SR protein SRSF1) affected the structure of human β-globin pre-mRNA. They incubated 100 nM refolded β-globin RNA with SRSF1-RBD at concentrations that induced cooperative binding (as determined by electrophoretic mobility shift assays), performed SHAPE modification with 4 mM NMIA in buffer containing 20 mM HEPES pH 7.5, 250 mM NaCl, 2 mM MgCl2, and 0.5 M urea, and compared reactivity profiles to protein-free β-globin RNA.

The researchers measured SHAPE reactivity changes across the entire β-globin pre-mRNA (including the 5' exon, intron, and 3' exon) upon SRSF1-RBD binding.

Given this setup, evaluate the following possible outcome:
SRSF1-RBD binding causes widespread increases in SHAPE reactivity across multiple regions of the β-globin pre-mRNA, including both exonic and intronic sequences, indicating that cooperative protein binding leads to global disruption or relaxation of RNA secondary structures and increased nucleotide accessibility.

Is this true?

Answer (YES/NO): YES